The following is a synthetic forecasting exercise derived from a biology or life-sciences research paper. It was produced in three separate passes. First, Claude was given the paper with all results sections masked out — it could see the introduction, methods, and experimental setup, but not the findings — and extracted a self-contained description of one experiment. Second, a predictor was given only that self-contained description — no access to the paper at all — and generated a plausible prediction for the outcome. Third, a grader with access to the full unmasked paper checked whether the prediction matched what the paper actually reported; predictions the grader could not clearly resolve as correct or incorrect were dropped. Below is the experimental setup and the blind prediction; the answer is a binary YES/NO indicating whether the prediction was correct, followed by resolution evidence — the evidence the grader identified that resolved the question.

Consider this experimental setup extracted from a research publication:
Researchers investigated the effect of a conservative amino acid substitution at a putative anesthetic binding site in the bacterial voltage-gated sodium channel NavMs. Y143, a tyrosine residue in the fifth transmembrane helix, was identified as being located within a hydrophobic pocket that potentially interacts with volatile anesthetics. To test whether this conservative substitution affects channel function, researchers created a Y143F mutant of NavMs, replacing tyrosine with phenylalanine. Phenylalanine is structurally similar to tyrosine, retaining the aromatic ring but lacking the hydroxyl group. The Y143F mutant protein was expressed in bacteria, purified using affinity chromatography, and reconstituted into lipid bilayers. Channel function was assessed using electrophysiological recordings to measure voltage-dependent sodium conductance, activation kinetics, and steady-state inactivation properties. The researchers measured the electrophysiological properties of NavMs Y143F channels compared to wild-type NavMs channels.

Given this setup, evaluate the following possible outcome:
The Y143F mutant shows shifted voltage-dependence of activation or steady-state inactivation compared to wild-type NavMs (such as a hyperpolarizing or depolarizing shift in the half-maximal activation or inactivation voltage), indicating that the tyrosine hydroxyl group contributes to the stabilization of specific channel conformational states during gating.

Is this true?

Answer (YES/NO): NO